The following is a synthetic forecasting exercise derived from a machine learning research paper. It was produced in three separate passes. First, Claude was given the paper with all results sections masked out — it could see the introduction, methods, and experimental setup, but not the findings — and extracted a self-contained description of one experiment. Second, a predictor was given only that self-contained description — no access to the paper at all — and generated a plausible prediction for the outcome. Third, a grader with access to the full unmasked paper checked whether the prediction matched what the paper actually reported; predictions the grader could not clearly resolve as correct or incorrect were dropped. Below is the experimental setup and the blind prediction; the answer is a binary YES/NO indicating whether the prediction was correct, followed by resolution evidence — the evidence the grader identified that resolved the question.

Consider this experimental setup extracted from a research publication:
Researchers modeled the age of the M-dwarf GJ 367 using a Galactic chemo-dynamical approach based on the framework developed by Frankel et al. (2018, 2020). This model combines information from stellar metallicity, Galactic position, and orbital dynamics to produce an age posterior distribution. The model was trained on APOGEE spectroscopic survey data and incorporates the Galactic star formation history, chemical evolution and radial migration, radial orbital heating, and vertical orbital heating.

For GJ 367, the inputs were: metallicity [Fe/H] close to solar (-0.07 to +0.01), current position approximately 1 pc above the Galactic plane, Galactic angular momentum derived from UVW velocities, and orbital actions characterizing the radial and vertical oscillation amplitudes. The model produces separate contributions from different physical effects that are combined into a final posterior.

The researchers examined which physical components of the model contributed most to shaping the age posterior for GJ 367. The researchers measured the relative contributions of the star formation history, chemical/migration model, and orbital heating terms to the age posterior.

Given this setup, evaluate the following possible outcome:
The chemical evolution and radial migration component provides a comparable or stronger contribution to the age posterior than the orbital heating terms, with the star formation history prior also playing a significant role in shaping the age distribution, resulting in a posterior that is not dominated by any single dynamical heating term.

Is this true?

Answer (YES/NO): YES